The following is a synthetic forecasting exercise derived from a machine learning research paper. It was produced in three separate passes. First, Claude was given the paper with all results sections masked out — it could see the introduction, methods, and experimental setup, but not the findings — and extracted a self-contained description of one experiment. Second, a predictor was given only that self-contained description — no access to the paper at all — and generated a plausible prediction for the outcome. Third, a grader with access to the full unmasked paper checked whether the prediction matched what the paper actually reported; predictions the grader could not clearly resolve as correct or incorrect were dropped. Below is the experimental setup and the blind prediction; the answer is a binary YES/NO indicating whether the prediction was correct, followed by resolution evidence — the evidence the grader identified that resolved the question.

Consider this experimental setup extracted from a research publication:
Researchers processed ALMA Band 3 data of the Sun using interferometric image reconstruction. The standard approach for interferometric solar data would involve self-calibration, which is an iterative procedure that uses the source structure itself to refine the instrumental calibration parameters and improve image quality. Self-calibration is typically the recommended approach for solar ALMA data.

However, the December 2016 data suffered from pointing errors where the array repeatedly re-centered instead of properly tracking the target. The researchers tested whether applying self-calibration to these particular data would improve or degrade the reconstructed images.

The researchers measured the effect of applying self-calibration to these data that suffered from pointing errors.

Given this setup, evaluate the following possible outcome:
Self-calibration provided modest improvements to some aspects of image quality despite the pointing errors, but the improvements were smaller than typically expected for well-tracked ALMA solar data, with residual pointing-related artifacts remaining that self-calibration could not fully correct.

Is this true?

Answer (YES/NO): NO